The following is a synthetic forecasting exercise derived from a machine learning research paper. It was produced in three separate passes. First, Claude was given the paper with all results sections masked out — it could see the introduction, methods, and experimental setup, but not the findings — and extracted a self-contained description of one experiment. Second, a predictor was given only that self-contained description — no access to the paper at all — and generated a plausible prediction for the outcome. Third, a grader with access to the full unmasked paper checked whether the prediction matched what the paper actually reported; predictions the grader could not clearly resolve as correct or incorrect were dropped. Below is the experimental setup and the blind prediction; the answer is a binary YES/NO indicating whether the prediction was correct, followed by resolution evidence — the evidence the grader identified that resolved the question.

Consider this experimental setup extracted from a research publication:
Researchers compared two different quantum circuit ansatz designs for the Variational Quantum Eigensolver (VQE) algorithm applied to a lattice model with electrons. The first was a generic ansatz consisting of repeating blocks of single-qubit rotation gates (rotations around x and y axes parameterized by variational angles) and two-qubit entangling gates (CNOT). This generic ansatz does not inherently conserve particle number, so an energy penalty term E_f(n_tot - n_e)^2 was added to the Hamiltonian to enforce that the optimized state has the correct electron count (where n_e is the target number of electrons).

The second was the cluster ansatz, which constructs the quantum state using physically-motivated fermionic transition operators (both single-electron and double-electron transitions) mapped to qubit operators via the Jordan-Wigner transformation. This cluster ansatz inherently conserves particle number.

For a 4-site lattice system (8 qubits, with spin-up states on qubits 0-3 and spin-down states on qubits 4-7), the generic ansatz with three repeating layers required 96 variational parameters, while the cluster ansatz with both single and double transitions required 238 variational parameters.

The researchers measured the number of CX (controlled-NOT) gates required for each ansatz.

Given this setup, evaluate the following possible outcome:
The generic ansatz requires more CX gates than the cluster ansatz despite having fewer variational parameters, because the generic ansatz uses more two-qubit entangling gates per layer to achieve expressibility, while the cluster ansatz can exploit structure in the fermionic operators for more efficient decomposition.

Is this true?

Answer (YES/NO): NO